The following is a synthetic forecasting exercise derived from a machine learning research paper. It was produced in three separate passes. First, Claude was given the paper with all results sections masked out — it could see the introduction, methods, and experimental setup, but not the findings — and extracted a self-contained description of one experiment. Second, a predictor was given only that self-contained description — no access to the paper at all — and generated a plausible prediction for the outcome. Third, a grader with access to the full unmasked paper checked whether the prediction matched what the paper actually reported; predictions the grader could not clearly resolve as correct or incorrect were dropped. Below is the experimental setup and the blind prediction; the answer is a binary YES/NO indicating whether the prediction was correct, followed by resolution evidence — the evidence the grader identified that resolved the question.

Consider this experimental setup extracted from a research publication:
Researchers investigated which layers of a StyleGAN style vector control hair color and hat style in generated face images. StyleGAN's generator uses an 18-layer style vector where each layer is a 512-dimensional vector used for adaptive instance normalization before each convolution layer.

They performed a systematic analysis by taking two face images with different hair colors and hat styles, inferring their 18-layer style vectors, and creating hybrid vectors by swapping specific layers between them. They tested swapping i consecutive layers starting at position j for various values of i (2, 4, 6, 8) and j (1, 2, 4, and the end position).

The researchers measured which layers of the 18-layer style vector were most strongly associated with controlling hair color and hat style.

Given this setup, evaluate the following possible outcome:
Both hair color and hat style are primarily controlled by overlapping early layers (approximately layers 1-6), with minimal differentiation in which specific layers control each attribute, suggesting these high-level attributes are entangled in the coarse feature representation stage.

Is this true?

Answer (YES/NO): NO